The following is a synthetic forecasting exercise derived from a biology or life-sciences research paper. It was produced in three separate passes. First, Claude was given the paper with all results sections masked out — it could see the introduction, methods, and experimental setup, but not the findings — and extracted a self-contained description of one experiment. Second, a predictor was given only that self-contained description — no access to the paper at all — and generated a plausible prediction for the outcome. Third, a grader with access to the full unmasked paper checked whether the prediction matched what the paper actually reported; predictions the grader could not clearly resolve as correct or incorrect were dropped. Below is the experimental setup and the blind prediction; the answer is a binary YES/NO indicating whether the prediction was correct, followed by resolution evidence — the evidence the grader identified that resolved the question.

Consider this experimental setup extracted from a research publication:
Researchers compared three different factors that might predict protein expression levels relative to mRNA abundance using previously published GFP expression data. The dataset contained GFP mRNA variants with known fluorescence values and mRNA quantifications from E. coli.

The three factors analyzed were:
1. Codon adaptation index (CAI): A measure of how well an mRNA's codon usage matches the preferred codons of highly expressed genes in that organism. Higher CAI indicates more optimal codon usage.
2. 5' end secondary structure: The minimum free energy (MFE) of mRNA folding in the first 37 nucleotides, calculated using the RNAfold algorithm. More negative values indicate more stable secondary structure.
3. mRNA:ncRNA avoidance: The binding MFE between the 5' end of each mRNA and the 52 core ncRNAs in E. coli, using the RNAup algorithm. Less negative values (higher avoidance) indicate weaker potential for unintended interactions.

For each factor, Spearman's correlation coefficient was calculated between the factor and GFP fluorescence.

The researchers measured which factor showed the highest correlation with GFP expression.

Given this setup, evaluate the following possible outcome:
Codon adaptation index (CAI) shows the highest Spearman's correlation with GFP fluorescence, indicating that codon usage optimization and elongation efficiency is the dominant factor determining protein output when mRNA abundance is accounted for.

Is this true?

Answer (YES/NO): NO